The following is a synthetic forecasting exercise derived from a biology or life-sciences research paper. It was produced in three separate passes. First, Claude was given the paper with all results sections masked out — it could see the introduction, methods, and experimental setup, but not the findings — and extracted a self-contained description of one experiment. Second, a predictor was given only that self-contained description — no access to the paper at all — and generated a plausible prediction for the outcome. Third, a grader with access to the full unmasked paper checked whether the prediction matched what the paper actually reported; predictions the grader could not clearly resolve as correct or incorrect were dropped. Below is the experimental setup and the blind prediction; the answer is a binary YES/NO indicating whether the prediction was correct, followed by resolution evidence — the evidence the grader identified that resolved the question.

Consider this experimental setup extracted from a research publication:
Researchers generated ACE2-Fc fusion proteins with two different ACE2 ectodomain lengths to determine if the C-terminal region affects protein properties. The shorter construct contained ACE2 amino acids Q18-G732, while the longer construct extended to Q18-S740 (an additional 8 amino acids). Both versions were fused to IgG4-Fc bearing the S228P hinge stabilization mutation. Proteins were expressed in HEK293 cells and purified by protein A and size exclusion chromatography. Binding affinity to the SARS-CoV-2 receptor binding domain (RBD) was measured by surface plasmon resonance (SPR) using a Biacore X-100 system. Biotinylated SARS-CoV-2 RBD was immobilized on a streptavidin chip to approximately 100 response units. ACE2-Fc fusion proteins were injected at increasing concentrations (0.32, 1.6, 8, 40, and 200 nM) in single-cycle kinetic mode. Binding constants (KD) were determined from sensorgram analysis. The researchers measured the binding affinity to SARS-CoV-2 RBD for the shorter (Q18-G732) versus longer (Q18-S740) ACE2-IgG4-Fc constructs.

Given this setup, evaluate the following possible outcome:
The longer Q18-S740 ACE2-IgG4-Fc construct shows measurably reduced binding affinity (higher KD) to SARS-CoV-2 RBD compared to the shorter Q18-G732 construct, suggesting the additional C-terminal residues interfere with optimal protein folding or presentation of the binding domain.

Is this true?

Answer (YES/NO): NO